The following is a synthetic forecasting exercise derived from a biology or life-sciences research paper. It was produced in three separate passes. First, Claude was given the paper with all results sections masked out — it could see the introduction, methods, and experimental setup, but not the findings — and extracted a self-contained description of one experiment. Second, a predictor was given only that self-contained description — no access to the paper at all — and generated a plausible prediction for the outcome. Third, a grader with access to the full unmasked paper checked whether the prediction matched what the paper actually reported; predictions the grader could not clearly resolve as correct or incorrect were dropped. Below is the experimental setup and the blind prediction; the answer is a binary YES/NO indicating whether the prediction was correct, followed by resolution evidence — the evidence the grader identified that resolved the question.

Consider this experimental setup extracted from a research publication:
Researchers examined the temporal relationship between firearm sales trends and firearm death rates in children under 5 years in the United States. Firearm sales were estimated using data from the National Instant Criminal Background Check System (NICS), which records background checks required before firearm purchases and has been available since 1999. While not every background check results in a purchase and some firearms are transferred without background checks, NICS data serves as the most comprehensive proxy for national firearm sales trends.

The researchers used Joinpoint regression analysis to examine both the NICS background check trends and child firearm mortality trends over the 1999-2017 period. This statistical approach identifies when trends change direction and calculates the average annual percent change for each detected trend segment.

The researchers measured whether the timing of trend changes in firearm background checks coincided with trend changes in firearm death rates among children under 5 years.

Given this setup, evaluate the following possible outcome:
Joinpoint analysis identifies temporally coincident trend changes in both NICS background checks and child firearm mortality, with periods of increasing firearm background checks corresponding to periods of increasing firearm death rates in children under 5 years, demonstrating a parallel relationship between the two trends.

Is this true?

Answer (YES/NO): YES